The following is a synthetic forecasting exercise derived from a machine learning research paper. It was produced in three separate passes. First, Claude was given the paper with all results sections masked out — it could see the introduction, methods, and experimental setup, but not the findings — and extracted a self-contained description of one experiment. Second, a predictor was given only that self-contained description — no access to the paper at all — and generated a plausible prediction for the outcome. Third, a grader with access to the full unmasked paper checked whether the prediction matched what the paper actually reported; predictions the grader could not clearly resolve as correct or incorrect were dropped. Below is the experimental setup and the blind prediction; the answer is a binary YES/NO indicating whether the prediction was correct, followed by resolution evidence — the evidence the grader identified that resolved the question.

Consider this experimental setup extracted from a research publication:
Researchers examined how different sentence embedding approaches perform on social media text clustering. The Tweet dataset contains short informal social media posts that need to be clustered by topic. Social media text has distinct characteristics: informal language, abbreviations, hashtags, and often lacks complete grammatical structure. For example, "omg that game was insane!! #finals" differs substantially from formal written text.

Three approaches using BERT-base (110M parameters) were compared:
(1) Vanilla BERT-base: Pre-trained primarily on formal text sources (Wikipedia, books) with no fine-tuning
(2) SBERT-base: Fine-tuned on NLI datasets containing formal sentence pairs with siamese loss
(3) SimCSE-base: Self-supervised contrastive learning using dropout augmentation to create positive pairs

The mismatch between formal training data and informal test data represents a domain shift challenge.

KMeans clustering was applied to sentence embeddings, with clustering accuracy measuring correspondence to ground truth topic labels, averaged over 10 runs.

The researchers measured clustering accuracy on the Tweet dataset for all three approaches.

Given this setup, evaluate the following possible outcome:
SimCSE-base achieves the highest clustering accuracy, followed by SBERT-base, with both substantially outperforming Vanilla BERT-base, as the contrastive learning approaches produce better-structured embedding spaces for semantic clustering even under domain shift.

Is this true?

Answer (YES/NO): NO